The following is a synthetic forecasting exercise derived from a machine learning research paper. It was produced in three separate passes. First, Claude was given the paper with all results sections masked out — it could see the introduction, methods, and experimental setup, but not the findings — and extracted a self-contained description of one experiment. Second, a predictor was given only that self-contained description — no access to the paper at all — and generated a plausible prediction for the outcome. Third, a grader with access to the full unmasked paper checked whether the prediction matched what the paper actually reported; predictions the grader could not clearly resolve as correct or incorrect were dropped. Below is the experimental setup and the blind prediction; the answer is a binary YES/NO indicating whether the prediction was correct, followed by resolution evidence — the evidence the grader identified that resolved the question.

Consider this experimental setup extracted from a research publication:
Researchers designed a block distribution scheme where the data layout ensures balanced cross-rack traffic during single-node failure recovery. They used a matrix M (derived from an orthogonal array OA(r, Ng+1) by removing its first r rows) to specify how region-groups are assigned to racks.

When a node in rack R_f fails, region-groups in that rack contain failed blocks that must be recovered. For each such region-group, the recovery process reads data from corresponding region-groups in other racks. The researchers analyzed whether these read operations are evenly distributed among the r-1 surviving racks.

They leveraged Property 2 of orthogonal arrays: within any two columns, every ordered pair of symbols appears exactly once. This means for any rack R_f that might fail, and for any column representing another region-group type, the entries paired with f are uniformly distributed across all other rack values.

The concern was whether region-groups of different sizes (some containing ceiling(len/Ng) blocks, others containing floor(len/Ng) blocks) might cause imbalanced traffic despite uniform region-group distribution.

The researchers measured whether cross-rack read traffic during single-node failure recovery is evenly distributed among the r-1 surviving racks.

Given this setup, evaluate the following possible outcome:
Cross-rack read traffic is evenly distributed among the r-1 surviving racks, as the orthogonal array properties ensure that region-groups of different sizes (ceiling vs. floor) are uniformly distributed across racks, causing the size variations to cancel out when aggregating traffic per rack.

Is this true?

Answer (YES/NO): YES